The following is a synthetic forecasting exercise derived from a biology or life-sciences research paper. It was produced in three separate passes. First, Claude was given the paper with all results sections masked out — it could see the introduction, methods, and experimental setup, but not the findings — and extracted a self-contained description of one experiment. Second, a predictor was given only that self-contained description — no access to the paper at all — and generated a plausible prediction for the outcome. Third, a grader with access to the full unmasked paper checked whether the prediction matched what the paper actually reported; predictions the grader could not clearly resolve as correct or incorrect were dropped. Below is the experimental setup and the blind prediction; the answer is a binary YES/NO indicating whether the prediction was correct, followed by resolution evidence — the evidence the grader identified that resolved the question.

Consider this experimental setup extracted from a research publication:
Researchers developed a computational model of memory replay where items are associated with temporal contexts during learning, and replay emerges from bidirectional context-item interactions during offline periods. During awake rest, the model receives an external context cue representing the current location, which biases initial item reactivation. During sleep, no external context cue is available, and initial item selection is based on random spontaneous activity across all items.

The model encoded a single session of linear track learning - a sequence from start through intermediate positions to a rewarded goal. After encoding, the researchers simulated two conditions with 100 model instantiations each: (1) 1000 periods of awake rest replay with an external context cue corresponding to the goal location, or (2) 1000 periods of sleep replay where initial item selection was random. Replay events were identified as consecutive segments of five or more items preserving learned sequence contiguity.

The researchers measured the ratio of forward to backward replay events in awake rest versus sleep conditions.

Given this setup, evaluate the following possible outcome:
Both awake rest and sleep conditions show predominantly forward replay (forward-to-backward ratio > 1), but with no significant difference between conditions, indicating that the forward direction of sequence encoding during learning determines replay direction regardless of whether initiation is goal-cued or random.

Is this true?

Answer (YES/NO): NO